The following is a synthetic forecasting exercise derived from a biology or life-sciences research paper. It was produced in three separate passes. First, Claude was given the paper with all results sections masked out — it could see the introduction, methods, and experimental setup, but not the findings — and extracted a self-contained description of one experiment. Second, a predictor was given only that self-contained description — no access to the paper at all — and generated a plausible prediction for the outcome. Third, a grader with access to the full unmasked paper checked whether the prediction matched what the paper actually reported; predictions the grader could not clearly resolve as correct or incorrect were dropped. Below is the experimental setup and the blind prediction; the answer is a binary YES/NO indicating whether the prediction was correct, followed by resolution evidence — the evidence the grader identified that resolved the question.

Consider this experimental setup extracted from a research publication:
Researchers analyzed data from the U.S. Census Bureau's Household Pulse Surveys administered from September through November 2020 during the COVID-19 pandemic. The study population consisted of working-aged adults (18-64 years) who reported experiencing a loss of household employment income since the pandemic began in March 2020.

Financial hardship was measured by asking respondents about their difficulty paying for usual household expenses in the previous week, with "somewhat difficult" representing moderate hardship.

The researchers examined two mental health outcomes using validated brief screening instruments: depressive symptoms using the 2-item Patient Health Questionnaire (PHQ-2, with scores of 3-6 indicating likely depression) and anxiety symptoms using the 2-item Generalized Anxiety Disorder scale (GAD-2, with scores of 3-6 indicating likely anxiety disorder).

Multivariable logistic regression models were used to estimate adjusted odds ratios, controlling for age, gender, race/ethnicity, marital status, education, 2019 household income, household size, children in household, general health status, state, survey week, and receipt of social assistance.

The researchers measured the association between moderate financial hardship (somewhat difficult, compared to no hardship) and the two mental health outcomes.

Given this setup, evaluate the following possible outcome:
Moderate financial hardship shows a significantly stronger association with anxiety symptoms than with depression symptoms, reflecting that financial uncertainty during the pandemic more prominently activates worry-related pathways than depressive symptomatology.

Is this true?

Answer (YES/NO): NO